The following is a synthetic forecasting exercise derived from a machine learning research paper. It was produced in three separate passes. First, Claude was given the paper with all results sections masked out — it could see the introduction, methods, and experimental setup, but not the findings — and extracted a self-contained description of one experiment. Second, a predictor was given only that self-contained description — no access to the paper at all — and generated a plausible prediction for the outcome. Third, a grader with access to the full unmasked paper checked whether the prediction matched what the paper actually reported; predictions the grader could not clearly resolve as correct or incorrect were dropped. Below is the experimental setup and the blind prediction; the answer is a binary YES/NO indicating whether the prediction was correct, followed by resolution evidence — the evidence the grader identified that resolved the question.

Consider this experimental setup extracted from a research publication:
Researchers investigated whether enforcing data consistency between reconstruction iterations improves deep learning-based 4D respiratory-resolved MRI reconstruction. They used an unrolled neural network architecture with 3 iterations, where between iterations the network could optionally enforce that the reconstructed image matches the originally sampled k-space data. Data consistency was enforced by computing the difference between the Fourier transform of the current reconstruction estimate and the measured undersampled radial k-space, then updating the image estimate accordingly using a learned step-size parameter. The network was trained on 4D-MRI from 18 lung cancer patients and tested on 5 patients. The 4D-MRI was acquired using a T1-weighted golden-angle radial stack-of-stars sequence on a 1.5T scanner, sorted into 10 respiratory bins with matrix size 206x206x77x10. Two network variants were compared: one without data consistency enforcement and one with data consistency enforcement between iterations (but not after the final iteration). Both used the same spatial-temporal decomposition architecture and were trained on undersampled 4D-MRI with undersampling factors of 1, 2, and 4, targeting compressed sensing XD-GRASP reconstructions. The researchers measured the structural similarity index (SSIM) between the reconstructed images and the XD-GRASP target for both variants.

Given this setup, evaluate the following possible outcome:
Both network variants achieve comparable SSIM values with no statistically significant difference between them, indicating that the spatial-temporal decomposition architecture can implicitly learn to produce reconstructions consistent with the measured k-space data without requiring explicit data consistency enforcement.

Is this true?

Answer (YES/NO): NO